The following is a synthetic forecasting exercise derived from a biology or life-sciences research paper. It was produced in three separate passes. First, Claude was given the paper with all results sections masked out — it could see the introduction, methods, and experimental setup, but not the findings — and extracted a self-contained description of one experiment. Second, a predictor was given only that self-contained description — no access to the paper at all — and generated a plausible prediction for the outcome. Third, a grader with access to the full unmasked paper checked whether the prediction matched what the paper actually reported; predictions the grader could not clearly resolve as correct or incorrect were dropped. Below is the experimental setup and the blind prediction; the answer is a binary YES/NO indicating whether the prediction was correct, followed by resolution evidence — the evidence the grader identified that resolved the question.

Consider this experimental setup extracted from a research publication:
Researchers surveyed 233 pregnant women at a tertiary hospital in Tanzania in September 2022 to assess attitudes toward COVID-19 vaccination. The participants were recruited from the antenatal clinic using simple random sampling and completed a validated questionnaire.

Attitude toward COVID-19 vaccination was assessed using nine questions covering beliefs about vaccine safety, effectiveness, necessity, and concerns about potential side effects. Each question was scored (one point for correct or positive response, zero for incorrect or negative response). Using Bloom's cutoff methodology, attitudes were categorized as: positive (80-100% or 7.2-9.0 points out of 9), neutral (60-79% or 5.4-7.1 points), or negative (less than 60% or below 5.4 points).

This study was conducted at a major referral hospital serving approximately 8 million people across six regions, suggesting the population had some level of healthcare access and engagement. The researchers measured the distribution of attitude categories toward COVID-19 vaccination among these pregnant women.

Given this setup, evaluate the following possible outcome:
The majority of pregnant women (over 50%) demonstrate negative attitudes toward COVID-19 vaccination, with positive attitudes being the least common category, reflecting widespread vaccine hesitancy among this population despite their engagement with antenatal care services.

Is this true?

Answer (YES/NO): YES